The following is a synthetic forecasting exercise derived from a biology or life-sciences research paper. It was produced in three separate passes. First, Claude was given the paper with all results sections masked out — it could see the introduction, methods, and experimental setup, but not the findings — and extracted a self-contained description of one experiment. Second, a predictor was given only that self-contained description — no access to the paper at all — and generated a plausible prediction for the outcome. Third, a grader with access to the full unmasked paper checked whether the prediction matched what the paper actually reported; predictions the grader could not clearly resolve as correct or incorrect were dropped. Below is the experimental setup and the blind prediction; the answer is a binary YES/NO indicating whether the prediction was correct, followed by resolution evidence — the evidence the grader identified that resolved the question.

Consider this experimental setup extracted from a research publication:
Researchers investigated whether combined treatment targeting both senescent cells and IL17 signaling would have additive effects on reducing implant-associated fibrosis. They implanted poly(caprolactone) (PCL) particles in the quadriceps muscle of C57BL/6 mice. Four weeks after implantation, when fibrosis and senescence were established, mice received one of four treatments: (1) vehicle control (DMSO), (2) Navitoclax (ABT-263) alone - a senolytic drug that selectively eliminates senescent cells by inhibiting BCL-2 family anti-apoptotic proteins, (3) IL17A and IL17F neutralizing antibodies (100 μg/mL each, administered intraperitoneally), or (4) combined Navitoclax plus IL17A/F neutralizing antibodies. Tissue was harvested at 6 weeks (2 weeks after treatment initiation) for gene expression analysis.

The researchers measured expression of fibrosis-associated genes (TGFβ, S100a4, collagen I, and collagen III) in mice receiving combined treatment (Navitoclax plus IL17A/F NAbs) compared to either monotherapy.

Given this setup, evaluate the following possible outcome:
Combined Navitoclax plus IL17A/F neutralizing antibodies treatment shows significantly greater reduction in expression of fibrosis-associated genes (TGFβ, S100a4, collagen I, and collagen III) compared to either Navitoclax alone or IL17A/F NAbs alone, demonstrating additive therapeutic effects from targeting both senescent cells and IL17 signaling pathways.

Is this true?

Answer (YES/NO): YES